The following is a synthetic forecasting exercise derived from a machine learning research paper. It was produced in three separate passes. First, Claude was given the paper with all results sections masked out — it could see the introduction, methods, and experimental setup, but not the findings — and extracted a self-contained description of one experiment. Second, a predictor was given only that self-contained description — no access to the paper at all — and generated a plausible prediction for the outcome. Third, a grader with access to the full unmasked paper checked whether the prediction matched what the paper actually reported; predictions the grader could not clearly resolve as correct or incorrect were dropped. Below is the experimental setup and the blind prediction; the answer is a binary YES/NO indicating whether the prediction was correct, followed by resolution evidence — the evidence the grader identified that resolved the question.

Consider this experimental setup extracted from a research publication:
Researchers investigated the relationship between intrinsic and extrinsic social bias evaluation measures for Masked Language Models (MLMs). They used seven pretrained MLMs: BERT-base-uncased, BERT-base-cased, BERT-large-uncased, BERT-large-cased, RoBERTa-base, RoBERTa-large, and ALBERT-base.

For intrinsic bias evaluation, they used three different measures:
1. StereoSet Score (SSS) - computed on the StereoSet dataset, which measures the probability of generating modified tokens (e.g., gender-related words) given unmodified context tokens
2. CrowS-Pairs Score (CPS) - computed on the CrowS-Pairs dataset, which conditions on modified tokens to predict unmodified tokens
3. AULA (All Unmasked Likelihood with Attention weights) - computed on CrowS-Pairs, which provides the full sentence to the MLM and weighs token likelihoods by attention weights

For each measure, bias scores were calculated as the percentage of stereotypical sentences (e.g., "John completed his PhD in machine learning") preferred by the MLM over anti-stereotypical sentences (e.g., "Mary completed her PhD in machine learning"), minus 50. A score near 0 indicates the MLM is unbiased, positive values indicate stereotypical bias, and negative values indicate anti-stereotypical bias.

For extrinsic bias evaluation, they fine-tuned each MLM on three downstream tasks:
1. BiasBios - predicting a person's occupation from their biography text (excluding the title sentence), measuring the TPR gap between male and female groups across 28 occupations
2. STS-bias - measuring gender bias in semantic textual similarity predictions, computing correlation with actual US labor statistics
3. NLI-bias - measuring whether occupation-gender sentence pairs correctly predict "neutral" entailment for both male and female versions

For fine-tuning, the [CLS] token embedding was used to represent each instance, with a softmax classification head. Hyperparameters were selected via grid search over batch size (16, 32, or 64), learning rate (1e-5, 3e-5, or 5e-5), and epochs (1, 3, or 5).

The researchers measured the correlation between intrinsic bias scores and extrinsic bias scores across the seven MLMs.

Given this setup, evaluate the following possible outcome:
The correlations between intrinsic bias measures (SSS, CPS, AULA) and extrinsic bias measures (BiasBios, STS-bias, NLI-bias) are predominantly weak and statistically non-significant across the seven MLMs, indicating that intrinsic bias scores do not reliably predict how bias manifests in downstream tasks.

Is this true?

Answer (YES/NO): YES